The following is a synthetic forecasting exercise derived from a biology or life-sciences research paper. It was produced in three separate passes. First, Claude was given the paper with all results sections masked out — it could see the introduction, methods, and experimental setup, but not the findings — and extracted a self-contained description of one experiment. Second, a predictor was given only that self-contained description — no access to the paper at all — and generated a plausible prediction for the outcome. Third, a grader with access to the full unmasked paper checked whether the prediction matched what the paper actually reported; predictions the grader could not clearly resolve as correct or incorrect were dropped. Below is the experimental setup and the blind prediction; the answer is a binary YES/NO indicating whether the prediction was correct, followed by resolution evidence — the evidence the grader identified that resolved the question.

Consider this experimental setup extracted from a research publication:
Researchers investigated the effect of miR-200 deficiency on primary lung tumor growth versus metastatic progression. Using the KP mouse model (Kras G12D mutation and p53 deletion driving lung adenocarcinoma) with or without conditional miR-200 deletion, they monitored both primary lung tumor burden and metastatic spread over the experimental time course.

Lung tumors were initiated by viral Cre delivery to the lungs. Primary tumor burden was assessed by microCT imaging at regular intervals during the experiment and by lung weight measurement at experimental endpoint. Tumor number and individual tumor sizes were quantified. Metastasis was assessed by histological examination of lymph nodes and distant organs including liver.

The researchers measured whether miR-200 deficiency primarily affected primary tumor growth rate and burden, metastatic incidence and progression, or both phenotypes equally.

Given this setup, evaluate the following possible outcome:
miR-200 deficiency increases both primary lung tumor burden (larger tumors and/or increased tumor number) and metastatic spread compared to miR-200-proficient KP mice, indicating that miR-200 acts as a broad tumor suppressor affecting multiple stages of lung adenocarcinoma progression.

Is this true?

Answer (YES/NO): YES